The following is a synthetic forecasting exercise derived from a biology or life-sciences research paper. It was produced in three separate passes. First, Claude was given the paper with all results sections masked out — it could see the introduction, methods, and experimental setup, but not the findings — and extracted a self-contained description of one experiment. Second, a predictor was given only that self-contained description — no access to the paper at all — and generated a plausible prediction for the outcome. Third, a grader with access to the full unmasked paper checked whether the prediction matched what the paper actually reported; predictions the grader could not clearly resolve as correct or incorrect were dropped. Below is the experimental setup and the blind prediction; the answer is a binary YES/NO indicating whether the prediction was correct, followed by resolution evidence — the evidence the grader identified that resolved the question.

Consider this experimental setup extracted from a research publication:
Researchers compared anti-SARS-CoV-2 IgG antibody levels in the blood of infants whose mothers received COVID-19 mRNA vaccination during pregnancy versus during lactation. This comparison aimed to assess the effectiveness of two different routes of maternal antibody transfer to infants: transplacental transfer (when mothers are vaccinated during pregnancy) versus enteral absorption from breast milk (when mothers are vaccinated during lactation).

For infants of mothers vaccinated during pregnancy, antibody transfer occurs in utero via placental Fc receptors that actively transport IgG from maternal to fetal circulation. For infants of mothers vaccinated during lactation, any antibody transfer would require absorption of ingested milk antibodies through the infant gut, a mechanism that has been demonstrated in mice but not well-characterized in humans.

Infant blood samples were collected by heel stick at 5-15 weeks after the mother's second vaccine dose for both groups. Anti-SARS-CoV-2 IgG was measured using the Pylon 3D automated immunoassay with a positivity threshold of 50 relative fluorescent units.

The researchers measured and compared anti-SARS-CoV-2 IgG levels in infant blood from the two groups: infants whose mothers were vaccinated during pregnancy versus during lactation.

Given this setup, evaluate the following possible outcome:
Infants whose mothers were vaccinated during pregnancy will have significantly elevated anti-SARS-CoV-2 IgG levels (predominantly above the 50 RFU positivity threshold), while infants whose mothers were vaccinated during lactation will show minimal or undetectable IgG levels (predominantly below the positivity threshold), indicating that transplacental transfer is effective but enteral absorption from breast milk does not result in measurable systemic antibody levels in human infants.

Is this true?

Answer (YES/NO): YES